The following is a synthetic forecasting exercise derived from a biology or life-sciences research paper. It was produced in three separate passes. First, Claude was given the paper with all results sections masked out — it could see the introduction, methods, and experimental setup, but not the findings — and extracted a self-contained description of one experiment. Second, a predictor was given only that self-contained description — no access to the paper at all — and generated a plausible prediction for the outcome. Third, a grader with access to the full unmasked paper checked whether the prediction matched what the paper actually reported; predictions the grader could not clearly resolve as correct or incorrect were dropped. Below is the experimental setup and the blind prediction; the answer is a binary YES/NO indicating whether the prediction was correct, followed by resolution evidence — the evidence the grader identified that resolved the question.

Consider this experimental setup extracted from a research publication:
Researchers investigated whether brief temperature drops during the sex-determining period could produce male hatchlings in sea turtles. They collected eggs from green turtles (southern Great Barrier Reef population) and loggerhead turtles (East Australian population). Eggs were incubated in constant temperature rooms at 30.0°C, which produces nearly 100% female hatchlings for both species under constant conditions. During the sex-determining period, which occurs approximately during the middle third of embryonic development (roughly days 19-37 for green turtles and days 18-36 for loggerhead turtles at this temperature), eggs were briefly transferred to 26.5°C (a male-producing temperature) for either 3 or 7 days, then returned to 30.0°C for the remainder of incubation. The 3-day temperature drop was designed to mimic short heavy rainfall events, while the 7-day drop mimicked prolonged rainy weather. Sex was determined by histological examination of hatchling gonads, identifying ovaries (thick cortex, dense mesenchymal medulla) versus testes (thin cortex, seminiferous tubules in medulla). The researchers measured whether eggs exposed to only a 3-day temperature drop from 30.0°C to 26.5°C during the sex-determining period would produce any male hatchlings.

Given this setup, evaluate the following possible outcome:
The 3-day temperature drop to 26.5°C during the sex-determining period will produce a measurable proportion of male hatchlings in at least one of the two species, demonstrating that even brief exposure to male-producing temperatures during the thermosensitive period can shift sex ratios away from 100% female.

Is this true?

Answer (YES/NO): YES